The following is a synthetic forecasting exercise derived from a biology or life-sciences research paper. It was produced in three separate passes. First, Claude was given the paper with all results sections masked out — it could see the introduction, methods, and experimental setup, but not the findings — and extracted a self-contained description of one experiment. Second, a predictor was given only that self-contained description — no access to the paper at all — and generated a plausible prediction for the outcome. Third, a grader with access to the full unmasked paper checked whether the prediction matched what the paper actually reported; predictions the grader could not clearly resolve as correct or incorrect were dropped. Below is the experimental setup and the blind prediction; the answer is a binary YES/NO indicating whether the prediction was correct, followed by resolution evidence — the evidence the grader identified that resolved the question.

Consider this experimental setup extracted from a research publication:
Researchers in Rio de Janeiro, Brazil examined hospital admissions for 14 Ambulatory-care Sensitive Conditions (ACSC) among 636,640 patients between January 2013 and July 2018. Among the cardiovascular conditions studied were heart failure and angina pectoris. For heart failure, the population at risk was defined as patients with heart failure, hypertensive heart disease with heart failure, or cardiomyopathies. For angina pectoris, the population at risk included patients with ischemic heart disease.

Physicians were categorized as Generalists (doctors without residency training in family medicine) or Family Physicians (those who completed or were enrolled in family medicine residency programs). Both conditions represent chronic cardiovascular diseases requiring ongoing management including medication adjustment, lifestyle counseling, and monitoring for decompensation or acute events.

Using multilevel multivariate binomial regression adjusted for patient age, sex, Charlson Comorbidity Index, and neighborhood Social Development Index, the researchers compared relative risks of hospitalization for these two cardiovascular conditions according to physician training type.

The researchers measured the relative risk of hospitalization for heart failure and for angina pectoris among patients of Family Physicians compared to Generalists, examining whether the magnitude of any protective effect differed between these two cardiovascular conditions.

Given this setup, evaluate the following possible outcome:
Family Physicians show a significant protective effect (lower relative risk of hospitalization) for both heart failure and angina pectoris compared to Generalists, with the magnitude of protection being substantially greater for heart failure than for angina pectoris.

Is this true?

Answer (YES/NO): YES